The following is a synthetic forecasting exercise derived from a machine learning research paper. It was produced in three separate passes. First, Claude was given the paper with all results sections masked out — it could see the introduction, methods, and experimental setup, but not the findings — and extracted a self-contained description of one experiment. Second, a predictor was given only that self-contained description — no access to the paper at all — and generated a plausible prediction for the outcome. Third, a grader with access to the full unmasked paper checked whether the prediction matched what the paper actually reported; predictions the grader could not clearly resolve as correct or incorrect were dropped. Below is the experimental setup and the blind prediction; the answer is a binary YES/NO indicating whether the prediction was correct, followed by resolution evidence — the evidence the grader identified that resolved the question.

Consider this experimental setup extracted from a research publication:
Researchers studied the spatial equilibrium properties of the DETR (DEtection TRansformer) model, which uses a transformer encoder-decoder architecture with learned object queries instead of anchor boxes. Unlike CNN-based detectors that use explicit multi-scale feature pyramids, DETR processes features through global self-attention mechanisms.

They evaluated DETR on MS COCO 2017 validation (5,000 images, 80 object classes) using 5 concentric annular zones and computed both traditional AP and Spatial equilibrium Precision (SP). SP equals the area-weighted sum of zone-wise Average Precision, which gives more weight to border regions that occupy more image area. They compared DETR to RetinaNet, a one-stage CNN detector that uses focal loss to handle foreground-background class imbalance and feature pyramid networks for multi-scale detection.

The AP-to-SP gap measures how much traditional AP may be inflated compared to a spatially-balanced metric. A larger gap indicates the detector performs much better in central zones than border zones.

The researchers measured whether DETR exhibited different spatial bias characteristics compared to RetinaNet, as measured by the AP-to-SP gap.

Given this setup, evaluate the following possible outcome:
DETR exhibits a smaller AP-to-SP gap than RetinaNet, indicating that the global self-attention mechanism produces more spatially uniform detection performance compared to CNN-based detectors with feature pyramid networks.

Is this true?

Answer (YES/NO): NO